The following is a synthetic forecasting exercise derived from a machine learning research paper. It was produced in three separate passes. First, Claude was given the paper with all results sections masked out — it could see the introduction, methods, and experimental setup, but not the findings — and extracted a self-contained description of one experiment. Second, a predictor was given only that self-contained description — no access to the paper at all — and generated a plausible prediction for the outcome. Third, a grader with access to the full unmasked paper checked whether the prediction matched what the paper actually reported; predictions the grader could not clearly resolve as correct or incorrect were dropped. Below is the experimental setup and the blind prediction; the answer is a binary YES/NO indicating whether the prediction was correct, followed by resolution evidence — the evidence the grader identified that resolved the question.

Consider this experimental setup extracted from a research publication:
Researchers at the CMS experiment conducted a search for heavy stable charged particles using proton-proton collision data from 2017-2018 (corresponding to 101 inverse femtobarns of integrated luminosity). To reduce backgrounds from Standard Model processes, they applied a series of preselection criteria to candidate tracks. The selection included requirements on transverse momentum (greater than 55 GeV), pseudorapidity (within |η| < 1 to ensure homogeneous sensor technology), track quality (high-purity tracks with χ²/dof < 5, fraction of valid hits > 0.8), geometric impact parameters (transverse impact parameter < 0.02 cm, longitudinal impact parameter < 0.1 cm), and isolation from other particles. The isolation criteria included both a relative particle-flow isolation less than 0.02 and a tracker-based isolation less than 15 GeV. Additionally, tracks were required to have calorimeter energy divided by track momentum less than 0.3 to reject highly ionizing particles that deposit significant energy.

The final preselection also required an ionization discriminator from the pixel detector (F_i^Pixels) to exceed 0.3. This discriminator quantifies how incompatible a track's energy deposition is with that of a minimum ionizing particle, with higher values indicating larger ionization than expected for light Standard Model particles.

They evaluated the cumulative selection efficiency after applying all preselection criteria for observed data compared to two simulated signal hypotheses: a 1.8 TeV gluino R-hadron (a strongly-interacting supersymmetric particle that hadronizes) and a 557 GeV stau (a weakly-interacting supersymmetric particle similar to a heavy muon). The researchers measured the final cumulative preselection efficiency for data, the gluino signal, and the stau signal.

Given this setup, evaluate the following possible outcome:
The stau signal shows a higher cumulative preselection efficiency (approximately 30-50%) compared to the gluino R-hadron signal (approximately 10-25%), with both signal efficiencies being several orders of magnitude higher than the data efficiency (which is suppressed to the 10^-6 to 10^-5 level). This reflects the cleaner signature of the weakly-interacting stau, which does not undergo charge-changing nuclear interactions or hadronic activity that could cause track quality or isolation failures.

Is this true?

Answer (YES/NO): NO